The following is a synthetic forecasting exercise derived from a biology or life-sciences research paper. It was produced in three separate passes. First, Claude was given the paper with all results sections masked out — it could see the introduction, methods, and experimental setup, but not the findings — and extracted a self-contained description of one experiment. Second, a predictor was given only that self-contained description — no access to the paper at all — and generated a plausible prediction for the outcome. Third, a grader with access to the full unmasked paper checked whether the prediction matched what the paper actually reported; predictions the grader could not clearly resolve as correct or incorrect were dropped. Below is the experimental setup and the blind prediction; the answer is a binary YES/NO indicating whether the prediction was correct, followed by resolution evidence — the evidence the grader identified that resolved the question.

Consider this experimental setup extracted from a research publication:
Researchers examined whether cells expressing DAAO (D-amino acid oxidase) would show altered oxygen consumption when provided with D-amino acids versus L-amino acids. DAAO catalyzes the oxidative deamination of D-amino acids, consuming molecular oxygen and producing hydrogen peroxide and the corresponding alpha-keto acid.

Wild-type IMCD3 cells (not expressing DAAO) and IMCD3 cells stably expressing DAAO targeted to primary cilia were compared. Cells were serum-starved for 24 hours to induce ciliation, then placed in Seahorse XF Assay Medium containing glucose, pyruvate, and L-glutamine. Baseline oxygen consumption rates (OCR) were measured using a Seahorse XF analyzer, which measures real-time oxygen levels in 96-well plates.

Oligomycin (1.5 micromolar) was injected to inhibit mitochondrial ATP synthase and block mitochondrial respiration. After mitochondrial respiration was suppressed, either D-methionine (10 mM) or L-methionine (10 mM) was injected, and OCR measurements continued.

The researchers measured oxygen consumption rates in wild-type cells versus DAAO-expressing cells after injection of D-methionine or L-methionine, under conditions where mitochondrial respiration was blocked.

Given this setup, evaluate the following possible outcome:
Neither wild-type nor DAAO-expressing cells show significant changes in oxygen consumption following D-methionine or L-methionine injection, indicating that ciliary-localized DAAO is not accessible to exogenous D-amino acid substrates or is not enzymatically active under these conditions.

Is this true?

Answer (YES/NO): NO